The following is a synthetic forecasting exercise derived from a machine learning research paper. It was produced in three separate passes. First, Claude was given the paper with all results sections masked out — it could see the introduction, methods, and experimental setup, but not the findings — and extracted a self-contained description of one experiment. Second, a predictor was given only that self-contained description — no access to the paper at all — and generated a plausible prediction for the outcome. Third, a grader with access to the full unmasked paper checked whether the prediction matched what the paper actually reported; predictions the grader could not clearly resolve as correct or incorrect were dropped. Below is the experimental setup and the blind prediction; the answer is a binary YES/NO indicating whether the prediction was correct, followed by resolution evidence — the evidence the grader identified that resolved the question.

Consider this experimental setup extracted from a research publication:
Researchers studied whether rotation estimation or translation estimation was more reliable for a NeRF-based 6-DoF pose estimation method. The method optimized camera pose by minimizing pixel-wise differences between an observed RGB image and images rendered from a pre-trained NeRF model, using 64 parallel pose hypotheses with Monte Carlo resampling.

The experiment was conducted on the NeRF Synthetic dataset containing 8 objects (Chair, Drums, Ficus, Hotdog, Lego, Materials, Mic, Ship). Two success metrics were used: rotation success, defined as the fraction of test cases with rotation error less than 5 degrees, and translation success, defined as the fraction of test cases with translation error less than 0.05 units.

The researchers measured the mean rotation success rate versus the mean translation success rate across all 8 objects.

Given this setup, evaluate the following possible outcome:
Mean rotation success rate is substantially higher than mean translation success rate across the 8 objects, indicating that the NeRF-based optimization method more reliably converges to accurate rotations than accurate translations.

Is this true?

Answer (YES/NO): YES